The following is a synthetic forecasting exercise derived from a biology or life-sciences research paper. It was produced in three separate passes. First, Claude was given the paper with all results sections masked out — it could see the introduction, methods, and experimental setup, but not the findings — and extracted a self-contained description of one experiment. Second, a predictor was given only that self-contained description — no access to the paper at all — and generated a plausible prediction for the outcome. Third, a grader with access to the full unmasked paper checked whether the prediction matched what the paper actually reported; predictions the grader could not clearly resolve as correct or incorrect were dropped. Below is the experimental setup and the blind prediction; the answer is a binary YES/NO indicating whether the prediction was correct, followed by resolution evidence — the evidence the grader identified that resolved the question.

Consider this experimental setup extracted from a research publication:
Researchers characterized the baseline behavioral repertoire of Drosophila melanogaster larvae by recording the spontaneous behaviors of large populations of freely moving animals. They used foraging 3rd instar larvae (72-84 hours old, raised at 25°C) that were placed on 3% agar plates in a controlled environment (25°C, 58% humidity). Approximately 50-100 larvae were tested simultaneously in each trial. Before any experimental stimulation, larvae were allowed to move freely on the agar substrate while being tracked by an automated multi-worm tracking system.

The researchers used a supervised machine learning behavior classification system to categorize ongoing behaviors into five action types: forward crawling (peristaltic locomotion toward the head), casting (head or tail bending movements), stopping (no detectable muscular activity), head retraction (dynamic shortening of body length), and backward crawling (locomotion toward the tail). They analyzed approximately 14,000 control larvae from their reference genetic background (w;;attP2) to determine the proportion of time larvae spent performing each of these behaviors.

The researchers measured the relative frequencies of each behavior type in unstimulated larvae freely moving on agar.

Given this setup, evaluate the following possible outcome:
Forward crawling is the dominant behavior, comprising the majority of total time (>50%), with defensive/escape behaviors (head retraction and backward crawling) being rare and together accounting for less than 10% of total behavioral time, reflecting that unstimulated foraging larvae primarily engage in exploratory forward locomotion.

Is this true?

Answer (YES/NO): NO